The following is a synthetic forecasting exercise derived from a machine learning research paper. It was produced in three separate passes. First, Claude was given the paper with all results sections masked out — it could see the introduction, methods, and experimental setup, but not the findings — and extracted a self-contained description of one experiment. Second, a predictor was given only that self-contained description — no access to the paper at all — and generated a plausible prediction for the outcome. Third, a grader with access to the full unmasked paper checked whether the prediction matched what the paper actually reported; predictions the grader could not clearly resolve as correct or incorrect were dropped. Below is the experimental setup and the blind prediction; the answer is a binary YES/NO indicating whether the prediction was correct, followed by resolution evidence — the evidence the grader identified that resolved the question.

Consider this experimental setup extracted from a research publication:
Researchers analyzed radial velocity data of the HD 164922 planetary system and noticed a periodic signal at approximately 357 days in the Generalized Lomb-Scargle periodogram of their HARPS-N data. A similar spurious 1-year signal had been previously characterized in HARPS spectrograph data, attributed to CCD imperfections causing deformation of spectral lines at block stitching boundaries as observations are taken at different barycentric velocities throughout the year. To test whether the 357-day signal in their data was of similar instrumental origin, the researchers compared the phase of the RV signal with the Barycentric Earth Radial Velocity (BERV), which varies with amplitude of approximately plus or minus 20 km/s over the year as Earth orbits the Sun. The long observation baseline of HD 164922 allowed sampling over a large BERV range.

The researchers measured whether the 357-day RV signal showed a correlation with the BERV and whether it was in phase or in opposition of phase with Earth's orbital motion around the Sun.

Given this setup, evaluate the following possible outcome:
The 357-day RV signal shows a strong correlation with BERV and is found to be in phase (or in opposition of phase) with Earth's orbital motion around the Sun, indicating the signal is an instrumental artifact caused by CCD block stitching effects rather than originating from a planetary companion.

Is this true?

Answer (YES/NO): YES